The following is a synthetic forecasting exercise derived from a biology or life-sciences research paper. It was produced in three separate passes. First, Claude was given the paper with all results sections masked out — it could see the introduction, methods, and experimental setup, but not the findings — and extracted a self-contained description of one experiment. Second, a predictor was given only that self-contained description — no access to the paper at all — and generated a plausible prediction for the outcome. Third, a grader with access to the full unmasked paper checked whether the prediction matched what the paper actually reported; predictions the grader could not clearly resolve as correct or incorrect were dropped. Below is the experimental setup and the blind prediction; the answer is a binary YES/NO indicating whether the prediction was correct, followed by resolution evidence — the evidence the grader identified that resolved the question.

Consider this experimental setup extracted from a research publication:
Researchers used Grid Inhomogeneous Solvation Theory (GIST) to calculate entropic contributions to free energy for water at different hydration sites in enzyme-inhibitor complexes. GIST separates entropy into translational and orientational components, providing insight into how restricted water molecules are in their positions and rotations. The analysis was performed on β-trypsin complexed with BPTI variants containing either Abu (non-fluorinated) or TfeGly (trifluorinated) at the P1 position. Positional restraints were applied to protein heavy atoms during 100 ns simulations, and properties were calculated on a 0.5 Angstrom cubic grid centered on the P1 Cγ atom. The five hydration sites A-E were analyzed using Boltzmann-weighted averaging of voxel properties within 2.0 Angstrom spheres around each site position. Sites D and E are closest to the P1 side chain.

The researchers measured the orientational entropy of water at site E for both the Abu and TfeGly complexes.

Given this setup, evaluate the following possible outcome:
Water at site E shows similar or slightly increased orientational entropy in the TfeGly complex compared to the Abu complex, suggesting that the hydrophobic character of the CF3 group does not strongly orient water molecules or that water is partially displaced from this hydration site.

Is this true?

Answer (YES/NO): YES